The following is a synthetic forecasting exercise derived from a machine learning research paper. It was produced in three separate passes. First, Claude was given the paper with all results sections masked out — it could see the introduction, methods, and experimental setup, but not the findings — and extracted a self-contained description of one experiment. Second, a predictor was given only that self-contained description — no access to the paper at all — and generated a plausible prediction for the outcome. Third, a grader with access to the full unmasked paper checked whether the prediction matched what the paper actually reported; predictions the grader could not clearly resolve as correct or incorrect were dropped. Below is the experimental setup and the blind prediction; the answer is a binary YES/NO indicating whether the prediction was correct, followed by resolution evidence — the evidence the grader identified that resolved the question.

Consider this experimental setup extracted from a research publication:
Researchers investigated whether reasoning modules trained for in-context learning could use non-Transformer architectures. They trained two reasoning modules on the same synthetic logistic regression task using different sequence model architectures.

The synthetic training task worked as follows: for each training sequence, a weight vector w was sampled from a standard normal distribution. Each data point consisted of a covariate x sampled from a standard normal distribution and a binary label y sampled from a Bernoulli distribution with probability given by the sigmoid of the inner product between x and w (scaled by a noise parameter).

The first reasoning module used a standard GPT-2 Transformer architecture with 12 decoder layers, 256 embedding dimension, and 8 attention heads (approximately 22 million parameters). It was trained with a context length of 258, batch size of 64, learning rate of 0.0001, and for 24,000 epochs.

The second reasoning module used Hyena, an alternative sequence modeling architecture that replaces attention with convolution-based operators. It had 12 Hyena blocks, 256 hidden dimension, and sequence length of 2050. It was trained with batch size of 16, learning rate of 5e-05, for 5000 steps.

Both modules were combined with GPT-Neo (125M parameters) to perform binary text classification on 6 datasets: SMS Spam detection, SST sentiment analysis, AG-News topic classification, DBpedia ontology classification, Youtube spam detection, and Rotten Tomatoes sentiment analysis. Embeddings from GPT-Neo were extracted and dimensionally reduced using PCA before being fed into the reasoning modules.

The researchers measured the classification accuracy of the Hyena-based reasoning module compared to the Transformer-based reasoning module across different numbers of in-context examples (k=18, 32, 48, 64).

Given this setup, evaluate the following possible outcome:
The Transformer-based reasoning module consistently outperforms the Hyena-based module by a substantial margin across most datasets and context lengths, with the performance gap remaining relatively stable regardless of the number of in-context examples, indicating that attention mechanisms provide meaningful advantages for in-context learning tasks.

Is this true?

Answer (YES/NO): NO